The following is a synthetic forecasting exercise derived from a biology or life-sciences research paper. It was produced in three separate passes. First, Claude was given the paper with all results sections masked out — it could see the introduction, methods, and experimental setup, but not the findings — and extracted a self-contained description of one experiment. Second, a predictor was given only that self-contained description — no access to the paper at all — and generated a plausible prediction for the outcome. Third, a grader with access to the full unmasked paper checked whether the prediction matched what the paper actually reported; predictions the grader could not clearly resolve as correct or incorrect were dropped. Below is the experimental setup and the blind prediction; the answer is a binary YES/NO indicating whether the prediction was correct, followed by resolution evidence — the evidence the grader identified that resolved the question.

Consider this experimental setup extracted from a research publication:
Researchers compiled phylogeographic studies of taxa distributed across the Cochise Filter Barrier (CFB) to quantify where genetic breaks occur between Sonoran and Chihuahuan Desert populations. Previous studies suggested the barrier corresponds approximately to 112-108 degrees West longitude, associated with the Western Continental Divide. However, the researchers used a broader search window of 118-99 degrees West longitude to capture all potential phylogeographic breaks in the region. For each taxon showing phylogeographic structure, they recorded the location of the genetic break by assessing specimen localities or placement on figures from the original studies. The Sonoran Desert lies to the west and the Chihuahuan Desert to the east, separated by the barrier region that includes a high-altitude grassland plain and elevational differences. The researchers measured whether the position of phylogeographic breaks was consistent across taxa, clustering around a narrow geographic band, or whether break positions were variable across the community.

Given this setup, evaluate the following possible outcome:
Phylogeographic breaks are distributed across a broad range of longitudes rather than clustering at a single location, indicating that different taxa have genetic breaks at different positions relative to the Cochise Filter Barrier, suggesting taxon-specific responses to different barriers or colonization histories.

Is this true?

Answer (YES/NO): NO